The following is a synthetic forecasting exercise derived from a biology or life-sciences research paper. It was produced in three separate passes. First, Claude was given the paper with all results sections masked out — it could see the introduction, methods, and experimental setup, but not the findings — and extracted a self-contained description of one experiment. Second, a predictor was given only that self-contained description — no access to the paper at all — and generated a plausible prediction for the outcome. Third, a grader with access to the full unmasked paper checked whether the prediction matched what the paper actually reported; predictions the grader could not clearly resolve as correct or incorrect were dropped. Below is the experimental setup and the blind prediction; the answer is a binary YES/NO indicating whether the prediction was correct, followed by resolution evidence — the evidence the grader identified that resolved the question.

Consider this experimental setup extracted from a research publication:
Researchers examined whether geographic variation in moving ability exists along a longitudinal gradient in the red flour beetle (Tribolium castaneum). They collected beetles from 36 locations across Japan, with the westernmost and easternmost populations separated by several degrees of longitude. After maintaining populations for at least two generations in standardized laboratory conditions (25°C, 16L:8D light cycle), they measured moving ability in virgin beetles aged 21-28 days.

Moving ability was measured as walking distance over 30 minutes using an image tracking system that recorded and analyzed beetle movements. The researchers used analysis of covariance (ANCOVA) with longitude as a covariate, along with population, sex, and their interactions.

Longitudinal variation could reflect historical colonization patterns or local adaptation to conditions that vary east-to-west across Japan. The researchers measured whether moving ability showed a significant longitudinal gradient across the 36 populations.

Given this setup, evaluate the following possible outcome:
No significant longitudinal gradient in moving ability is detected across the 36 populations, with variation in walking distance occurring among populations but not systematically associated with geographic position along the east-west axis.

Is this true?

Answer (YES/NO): YES